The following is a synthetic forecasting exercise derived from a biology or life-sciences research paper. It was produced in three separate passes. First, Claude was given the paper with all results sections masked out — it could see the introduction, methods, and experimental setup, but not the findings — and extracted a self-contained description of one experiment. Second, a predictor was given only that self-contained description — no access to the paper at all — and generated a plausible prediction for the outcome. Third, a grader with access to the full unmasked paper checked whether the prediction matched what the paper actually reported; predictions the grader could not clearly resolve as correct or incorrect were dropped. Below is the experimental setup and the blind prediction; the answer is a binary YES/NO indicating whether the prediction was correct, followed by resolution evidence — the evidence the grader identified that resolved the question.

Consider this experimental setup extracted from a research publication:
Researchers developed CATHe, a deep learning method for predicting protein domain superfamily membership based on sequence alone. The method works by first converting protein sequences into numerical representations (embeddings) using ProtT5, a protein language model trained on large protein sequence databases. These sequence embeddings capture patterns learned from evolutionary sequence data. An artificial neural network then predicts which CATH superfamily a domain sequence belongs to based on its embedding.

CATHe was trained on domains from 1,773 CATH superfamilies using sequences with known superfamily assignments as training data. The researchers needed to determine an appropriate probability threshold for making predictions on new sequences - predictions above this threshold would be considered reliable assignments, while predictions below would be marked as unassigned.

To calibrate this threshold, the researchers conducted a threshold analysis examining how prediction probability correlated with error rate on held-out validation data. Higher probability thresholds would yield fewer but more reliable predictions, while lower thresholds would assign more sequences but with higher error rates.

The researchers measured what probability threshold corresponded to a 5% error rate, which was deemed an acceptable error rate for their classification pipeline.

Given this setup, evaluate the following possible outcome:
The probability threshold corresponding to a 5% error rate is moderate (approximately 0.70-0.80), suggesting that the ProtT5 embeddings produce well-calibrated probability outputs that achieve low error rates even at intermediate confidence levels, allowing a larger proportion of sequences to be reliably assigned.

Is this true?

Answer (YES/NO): NO